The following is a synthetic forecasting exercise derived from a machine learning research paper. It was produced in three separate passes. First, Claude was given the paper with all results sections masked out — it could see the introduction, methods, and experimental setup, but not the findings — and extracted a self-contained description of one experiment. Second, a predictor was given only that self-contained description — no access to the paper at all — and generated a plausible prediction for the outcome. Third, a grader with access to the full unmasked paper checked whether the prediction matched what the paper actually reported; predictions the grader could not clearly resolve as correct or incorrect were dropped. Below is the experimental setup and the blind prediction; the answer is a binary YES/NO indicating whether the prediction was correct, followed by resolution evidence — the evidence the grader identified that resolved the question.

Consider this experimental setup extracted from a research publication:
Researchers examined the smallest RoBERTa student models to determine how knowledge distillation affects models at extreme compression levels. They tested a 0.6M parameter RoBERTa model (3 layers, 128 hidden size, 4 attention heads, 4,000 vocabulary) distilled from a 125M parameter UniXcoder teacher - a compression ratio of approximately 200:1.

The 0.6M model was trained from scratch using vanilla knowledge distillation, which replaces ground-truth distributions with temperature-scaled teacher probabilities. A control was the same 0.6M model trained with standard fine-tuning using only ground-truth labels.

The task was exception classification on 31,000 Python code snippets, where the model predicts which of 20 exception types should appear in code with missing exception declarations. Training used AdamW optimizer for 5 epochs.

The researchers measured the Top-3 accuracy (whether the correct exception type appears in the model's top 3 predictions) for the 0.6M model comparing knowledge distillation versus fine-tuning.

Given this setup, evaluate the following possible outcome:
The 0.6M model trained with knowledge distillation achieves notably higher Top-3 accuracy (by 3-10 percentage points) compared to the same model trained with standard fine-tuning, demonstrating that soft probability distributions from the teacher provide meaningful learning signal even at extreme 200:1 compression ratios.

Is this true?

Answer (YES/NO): NO